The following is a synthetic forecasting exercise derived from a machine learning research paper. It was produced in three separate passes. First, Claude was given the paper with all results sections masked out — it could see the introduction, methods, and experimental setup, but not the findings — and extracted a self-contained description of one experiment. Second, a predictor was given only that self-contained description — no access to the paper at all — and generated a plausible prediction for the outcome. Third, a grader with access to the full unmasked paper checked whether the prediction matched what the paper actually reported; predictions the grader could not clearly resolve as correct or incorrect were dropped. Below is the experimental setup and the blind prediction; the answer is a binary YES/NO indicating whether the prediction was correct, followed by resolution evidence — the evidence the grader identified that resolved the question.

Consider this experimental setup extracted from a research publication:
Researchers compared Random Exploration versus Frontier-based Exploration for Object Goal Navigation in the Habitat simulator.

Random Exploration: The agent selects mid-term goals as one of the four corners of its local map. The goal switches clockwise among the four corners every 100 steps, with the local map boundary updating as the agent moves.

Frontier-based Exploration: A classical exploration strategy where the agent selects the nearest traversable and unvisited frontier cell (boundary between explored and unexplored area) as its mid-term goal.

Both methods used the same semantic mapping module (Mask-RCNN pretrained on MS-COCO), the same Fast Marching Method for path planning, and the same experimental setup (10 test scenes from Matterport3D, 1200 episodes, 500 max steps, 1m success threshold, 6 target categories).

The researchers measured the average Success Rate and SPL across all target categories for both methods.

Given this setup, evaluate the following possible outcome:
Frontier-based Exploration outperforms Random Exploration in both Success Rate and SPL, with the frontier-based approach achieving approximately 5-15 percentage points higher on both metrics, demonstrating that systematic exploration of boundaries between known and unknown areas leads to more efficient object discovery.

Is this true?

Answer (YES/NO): NO